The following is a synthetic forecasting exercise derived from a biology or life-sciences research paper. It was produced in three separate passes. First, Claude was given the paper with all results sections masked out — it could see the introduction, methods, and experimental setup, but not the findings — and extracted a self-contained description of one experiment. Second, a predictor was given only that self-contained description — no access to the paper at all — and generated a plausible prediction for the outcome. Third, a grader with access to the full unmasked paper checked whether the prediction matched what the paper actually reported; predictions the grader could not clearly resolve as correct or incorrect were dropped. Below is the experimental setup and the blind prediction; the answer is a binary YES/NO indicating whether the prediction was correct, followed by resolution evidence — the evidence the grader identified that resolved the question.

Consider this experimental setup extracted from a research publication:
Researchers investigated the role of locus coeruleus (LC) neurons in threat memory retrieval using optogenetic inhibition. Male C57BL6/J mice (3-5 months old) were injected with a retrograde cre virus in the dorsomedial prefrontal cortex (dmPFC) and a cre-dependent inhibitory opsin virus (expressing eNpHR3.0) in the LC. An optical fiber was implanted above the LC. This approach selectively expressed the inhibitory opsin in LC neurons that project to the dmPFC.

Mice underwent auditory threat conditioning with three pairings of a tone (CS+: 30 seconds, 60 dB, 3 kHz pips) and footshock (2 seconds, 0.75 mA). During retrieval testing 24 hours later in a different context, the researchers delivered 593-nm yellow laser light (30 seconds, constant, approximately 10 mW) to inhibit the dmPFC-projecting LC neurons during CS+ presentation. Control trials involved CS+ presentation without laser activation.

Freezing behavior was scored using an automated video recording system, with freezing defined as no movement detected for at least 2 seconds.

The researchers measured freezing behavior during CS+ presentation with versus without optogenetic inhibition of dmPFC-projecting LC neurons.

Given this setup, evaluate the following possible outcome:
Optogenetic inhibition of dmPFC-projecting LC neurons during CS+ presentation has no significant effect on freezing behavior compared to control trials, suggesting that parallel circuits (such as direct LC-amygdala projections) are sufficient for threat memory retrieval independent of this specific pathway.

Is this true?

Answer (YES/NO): NO